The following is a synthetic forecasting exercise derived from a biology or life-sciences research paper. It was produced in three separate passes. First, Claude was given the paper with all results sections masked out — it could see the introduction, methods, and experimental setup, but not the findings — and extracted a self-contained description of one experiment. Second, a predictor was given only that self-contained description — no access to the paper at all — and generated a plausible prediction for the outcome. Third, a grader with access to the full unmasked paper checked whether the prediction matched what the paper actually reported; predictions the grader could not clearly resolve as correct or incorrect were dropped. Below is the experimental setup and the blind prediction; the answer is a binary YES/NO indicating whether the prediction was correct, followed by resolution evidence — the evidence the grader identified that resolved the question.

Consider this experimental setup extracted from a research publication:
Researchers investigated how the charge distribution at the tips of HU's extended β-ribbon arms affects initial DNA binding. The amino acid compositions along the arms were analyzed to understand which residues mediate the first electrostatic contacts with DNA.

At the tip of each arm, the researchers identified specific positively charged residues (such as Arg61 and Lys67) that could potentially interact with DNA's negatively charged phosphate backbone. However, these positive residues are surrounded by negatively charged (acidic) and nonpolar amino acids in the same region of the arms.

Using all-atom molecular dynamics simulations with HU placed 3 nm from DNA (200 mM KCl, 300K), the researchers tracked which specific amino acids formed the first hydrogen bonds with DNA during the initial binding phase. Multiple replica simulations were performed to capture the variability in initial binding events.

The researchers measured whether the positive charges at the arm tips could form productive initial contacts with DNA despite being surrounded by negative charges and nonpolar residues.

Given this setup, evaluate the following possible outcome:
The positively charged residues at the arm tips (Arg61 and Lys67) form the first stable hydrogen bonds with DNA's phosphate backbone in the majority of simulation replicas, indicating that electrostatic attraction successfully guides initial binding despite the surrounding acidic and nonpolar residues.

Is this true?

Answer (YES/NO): NO